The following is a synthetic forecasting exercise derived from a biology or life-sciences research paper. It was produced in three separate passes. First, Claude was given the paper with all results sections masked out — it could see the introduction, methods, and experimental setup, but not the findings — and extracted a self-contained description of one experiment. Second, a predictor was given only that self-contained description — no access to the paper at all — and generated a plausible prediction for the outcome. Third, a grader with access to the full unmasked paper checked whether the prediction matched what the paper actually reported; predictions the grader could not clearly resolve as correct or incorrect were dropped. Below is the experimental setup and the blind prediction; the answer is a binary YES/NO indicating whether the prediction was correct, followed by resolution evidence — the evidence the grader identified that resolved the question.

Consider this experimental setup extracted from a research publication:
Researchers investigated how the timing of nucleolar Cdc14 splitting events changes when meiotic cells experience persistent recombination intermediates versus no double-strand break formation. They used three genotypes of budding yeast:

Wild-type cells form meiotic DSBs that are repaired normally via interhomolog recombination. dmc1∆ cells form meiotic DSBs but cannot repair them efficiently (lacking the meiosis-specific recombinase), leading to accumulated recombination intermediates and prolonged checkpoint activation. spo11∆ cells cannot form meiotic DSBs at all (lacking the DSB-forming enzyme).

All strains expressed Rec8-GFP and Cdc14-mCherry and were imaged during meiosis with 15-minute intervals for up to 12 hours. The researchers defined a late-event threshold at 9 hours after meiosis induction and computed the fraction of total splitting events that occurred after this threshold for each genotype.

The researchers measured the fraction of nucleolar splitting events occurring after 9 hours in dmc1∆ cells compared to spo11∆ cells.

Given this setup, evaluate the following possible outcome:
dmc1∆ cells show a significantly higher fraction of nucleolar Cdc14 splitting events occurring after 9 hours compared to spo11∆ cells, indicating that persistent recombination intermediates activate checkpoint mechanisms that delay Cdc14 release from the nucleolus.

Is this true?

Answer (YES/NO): NO